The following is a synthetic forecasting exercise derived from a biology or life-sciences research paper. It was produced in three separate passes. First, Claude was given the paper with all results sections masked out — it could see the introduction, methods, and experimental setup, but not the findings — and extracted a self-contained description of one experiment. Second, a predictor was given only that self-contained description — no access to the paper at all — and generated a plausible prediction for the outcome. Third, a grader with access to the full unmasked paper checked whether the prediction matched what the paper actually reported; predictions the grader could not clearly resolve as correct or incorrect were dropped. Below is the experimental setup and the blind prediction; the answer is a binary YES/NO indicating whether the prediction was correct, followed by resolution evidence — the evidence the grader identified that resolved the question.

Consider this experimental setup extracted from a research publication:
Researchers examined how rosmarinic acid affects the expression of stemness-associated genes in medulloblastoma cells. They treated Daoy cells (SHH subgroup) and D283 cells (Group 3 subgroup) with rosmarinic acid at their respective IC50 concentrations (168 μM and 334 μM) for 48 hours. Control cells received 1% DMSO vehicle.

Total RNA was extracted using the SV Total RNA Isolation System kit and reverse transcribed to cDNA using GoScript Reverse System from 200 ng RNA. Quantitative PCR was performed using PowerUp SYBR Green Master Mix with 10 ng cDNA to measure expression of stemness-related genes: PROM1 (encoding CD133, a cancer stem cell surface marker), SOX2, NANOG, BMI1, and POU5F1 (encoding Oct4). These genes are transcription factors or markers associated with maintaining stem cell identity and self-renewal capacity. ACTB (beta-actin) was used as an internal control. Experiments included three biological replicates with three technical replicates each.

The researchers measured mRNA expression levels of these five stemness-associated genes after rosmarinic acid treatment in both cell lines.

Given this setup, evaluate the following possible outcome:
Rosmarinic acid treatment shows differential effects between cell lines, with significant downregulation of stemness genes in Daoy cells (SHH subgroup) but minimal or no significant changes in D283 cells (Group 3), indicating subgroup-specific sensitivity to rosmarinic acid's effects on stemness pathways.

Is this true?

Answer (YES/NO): NO